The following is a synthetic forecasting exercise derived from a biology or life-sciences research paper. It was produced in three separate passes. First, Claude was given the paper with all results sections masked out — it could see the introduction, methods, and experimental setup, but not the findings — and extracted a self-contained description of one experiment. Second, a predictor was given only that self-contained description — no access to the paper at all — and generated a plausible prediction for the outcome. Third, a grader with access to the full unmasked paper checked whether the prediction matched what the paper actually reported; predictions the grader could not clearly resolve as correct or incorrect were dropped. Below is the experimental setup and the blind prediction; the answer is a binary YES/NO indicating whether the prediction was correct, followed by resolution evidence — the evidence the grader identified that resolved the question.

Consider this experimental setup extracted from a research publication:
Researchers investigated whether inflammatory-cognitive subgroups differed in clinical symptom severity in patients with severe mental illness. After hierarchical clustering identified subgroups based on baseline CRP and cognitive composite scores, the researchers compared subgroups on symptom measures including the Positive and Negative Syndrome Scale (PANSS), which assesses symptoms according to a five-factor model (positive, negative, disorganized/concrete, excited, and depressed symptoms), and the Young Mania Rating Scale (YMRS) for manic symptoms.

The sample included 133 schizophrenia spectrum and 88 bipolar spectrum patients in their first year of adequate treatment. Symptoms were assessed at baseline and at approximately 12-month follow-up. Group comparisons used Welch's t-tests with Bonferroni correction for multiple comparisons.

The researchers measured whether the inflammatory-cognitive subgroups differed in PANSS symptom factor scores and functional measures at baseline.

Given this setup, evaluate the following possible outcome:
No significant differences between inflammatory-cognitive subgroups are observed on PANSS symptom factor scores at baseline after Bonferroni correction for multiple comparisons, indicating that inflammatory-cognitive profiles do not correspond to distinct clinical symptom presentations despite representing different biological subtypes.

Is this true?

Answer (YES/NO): NO